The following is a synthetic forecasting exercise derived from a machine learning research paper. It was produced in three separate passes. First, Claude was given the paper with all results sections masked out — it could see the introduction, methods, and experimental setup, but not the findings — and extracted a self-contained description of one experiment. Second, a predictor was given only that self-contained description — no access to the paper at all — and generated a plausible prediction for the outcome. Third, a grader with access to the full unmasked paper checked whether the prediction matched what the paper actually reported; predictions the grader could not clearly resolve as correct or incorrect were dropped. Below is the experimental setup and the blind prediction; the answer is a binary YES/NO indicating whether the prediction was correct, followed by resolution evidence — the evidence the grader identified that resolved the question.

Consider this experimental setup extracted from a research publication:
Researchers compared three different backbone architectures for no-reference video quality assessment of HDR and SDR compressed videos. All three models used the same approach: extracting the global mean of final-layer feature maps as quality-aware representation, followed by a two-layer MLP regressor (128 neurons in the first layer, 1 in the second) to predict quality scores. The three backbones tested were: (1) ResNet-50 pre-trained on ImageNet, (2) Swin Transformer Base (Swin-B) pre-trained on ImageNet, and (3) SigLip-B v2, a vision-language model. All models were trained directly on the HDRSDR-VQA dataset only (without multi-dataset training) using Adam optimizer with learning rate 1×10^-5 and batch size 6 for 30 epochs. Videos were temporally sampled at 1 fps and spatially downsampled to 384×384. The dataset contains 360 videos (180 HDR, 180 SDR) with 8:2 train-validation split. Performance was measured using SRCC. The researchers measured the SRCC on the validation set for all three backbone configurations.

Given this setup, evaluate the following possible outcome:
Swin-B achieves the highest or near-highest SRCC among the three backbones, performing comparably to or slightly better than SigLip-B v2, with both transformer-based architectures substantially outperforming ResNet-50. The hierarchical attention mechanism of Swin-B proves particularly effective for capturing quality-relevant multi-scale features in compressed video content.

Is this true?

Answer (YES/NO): NO